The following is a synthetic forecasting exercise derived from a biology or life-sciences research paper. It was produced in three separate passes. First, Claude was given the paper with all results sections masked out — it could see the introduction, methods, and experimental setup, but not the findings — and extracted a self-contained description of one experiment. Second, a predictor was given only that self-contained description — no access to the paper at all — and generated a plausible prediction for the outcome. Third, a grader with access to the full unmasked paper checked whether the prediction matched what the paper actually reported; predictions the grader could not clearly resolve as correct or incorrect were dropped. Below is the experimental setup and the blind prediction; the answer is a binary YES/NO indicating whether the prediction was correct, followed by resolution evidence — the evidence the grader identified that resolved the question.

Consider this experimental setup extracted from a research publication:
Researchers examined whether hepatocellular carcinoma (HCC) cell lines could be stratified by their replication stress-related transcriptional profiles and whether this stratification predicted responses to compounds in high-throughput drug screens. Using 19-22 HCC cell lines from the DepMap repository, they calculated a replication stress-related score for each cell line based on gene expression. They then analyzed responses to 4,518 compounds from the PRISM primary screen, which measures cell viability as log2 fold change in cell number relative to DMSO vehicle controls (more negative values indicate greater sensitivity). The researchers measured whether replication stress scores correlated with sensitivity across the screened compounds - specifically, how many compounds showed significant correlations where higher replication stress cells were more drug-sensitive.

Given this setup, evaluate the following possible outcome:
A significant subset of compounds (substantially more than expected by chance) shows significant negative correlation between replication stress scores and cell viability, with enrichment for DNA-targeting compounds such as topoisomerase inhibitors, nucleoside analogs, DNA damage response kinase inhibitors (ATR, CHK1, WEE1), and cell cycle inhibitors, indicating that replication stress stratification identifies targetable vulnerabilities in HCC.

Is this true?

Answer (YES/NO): YES